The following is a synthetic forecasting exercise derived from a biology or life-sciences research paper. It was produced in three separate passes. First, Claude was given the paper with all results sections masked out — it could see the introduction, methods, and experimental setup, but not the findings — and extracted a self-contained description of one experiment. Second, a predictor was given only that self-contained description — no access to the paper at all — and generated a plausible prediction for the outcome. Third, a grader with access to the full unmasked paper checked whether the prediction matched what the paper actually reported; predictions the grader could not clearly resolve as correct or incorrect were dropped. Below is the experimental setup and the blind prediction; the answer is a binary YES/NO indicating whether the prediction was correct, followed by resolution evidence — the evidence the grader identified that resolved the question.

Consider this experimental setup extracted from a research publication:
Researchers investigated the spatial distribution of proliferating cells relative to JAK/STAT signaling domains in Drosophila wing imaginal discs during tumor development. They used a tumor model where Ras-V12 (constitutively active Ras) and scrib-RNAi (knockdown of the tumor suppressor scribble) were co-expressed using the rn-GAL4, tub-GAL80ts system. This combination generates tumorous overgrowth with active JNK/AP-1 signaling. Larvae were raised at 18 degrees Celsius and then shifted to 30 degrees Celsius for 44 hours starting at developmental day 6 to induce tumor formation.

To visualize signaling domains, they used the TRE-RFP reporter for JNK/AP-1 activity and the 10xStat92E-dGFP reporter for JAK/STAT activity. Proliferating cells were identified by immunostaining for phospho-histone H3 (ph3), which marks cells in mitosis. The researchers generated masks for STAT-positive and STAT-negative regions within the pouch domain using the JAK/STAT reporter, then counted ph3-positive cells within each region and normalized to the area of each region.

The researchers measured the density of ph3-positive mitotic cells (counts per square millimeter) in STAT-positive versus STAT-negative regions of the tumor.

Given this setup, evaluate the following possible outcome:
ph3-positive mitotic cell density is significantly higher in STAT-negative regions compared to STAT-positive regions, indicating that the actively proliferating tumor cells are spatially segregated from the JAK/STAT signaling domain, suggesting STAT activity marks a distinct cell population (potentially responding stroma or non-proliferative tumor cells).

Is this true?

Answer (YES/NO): NO